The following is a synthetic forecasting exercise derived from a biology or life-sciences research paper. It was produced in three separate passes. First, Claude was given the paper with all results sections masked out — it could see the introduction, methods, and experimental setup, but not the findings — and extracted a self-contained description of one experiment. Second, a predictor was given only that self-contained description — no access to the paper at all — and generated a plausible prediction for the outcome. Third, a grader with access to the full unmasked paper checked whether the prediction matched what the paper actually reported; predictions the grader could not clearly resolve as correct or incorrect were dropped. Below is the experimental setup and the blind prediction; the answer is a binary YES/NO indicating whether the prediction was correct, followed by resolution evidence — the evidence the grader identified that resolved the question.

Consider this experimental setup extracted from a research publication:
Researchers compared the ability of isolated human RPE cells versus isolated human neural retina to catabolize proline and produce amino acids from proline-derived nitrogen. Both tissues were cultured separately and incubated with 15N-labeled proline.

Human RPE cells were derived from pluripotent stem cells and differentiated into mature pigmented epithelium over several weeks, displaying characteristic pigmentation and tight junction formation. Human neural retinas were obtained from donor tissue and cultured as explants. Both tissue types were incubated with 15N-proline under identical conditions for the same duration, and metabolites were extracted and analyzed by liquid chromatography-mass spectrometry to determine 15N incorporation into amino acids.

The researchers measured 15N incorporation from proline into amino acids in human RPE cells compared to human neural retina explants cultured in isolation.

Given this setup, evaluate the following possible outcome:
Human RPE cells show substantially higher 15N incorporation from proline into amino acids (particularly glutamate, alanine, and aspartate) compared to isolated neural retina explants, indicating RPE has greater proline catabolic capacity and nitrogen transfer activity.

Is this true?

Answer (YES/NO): YES